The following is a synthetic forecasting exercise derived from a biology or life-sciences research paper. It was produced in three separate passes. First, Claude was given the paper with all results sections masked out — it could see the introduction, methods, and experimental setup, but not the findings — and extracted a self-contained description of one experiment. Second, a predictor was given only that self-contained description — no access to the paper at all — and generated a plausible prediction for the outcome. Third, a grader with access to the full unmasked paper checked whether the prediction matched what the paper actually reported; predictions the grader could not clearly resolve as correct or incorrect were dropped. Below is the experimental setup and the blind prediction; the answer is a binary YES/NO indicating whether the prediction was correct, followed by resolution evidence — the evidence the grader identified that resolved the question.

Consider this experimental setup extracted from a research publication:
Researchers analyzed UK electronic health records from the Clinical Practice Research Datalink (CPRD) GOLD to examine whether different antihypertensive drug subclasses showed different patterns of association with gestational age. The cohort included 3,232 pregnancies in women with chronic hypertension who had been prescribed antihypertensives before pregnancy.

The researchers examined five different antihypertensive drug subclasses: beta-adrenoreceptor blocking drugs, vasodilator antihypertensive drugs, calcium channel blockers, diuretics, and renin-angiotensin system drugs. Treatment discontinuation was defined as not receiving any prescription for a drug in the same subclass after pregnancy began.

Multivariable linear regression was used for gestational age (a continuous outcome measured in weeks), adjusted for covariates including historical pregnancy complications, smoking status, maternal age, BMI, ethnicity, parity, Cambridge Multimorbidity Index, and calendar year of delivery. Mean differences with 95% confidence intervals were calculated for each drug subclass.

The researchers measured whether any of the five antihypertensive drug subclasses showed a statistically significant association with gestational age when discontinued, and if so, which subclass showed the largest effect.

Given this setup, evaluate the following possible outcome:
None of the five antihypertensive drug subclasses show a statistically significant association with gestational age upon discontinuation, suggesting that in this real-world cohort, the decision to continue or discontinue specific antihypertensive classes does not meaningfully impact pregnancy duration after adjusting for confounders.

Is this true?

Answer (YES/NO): NO